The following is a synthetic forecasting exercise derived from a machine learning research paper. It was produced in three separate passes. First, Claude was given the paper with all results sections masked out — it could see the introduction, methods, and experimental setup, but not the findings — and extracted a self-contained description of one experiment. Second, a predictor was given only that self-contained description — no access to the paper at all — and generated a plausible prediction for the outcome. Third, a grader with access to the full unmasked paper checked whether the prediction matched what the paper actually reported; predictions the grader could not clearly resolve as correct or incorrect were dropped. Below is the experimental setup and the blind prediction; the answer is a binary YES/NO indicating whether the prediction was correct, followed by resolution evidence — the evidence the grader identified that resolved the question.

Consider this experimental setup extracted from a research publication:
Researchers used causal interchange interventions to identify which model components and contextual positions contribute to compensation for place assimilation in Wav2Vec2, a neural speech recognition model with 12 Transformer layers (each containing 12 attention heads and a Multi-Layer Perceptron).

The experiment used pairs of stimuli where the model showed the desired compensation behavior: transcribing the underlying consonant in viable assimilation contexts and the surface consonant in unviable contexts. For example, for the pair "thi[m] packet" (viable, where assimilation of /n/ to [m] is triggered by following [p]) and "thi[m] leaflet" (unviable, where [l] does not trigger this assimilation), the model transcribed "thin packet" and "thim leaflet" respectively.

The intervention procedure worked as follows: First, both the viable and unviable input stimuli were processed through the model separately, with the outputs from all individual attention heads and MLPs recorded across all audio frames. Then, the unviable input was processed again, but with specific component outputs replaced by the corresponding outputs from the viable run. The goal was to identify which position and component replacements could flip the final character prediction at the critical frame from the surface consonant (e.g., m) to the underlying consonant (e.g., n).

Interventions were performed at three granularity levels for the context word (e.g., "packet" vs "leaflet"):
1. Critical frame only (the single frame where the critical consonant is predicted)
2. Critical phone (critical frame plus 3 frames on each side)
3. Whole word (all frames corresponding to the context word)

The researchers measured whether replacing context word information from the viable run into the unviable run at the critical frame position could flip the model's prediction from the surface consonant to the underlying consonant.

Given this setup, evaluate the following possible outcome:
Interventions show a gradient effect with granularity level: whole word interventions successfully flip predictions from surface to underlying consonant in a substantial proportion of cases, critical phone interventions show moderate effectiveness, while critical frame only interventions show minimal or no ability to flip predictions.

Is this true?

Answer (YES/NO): NO